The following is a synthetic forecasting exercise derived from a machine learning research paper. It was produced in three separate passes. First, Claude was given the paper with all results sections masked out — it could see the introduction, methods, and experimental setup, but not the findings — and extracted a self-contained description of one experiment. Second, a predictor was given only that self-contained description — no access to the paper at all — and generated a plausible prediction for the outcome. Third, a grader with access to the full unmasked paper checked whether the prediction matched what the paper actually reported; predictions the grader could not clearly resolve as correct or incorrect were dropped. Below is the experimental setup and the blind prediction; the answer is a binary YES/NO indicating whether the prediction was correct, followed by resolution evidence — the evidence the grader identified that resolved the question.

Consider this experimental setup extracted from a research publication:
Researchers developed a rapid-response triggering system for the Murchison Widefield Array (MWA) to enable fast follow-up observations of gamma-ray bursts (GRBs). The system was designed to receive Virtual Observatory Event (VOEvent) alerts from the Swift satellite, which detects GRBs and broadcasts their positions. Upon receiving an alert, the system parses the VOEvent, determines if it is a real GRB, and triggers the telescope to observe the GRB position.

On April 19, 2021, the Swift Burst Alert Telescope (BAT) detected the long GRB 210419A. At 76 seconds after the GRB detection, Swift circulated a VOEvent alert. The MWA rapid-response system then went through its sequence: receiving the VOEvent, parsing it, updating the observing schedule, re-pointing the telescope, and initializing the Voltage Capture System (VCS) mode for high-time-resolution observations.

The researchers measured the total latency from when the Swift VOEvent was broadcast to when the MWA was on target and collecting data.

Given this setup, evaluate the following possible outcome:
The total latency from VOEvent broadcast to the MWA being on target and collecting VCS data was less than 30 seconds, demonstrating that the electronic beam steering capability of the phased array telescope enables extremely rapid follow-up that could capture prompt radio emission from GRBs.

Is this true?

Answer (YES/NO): YES